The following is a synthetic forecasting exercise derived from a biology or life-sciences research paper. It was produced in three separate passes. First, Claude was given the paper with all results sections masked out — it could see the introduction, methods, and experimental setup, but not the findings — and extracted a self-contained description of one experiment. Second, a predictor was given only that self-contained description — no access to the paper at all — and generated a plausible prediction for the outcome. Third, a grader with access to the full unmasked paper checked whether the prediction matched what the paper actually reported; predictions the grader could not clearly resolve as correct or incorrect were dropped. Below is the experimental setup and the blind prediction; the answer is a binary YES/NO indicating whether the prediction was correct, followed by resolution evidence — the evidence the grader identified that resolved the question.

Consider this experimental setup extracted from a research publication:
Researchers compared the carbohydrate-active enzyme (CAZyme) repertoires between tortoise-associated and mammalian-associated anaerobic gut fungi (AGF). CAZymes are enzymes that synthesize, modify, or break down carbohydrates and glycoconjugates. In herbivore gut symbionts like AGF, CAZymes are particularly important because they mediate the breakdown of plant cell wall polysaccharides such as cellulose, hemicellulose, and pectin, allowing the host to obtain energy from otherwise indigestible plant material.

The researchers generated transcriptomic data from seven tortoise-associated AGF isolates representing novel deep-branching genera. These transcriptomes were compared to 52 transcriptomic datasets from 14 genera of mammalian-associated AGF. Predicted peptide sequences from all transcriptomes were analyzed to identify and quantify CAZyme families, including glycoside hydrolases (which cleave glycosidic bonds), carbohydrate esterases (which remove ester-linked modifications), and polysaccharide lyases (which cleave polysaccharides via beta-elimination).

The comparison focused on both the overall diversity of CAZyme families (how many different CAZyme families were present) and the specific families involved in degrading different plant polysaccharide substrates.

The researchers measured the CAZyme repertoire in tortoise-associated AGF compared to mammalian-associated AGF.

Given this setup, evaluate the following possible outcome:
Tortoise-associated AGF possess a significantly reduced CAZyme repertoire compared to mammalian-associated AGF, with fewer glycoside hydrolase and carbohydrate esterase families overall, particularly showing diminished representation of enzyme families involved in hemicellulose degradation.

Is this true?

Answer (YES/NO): YES